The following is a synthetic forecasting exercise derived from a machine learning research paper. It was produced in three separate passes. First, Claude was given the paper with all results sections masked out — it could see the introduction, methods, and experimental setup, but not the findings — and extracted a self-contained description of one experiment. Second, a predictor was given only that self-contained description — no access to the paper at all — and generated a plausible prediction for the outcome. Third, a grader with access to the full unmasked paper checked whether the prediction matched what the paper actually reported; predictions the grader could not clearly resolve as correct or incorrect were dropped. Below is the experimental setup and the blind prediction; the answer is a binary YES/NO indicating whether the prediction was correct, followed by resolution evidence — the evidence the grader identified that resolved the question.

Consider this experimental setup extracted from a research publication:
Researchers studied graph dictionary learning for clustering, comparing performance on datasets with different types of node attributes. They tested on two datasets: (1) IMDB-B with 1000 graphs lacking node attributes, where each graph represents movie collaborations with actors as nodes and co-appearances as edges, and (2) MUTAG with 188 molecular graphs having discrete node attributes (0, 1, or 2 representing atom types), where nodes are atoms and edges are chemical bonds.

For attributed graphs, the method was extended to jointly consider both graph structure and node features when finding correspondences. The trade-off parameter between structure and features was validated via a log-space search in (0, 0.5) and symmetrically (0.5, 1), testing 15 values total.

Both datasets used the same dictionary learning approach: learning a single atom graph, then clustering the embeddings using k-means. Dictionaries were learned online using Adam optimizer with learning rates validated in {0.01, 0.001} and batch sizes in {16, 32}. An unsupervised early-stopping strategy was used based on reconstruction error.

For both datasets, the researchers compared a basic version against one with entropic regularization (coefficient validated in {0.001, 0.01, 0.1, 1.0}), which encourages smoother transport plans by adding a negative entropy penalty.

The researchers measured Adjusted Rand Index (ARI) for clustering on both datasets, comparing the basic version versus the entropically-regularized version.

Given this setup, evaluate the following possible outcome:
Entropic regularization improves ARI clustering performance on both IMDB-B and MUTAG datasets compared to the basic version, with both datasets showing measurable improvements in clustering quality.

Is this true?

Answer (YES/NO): YES